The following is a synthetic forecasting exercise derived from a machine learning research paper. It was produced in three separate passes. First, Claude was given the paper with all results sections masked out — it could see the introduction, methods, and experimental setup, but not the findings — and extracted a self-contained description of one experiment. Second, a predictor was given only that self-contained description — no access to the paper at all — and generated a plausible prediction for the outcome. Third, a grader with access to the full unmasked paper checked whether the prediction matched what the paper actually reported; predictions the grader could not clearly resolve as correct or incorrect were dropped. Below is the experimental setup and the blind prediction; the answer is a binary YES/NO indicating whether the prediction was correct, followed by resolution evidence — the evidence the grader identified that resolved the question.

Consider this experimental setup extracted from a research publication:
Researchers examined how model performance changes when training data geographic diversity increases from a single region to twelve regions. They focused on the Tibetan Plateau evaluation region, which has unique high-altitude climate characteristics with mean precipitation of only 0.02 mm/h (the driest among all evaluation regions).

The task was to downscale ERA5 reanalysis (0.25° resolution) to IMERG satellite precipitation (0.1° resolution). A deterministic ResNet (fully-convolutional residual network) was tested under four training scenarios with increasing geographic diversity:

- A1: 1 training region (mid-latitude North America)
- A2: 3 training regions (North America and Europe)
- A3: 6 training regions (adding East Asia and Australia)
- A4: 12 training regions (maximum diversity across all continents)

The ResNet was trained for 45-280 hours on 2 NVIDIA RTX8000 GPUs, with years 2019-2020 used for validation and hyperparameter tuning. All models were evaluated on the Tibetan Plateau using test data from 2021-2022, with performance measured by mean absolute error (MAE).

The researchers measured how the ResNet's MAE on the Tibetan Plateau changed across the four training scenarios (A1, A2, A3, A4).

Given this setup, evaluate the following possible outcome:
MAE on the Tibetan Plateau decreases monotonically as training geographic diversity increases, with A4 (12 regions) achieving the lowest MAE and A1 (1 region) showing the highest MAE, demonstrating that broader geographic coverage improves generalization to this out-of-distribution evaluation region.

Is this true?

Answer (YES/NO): NO